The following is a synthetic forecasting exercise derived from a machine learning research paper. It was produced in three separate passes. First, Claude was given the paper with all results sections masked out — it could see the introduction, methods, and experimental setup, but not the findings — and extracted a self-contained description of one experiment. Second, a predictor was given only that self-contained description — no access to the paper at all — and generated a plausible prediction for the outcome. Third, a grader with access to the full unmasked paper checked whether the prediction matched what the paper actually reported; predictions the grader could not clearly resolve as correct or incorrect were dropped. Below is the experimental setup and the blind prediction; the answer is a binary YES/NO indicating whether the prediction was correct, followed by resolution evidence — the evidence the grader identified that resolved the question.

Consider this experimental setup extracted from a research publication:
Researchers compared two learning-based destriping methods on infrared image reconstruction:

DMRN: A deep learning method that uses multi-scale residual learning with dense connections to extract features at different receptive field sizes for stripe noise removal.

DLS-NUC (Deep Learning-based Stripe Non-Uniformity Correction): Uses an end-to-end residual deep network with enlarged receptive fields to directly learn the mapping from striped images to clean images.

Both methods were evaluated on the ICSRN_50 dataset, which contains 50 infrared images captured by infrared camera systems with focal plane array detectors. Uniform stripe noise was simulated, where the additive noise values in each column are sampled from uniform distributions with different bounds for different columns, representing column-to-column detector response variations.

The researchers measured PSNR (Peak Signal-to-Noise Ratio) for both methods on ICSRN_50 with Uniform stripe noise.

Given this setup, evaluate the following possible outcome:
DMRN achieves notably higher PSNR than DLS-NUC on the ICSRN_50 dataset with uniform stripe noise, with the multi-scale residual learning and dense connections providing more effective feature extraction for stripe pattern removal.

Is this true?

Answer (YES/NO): NO